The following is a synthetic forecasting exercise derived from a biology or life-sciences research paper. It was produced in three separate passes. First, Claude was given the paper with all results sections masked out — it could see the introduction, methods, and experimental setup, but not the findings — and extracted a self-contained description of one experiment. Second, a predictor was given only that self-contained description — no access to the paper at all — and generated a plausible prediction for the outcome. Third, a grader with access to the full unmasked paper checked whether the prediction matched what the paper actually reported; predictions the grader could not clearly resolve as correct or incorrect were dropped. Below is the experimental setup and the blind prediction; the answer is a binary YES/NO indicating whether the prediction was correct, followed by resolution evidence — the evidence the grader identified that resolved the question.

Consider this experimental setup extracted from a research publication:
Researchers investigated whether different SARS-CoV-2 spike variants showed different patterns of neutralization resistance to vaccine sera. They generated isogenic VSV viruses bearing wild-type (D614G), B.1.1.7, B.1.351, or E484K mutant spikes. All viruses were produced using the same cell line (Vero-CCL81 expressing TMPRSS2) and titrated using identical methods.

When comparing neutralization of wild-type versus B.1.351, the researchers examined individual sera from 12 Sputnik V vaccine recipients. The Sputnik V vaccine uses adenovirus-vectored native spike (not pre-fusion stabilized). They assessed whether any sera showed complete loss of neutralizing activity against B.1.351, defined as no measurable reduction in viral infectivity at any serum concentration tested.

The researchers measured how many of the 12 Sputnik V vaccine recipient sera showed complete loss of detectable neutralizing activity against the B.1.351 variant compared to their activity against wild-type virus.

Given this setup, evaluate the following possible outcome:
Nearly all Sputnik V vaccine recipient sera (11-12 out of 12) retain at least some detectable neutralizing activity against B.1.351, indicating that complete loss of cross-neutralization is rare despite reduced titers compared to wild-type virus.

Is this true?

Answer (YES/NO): YES